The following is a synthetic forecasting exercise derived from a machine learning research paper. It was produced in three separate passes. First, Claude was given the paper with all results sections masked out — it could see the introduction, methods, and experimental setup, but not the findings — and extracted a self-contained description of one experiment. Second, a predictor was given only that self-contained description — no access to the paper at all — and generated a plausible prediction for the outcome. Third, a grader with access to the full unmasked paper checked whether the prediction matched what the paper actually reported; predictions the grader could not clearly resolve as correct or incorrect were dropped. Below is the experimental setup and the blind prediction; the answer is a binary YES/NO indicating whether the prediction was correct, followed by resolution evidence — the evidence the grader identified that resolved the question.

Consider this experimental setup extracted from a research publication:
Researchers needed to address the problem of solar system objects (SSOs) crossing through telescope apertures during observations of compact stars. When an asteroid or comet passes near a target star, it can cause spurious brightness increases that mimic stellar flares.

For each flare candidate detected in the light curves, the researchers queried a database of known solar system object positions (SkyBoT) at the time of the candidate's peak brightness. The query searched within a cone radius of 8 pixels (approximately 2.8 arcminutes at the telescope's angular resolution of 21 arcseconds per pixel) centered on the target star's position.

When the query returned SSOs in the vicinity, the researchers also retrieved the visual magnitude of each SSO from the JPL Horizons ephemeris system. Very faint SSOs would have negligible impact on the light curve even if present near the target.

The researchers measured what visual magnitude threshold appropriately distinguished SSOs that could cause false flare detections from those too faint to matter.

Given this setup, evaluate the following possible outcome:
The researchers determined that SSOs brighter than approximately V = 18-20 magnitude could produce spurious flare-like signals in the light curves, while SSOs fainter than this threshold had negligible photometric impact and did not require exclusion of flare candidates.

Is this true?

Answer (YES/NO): YES